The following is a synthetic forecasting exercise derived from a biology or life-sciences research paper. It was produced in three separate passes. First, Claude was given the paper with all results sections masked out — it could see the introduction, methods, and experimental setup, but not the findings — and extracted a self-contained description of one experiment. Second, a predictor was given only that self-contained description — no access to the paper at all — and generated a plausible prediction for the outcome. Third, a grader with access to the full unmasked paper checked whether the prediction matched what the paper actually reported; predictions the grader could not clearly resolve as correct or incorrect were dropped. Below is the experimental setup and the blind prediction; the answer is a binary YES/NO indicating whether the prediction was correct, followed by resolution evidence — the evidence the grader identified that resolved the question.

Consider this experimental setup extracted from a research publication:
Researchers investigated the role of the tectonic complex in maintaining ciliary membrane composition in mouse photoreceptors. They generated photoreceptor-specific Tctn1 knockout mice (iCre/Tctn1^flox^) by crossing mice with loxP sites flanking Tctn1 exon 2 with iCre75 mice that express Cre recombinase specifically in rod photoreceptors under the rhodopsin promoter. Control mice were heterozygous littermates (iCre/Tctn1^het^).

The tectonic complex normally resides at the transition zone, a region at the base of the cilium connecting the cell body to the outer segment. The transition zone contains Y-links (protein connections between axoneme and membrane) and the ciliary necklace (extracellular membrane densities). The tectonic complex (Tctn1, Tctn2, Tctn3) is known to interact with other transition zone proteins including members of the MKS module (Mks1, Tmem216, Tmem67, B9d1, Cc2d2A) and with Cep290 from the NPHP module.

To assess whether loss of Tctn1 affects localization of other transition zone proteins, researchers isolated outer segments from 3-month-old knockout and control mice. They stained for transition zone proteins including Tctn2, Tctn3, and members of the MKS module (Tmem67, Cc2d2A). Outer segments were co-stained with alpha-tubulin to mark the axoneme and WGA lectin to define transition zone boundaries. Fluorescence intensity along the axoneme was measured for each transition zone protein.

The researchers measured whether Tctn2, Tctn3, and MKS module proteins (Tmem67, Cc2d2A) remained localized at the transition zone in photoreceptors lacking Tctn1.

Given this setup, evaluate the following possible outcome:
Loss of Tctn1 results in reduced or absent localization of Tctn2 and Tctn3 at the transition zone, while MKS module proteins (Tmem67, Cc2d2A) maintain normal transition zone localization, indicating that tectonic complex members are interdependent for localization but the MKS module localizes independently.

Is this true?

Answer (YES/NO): NO